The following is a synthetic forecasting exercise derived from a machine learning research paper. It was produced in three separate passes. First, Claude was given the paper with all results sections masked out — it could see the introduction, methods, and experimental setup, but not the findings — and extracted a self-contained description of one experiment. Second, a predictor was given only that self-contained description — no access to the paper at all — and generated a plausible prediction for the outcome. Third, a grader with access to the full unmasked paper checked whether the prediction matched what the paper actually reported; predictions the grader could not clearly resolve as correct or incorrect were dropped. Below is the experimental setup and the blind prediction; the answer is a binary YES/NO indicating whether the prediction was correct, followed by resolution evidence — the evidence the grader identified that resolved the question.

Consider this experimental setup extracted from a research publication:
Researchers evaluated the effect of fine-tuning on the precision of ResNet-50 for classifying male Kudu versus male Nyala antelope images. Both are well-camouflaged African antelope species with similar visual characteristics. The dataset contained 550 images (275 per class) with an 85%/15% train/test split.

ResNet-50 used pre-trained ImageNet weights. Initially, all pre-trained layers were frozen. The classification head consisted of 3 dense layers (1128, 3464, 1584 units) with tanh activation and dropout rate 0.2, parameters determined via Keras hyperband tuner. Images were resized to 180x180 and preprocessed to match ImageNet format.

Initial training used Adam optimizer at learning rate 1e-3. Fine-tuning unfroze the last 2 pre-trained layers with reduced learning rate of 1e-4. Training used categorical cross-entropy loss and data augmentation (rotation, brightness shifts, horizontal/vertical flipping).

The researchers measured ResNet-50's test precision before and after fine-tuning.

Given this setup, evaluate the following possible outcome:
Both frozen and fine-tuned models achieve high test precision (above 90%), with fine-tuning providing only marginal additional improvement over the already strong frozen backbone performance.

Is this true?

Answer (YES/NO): NO